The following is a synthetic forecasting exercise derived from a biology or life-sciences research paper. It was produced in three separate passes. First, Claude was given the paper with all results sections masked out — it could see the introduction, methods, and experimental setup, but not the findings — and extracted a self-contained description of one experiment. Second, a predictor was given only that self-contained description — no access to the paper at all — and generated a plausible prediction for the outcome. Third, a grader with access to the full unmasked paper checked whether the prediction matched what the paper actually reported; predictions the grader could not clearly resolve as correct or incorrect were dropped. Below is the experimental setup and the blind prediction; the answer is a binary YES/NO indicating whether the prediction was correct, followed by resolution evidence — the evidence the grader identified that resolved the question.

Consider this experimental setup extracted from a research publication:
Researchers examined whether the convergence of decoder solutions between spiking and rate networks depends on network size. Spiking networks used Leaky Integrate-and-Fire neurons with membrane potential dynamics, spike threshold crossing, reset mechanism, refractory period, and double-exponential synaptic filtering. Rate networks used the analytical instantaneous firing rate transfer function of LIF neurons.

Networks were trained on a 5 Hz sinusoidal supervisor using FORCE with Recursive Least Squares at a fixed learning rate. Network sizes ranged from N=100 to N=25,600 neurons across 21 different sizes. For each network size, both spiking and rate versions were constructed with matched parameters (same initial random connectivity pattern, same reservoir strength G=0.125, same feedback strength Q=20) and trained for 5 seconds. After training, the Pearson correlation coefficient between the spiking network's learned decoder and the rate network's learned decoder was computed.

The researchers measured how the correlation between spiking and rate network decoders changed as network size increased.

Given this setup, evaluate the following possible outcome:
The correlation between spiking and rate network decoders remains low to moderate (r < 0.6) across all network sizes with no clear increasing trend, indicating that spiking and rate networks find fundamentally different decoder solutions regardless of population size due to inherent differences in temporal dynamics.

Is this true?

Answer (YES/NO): NO